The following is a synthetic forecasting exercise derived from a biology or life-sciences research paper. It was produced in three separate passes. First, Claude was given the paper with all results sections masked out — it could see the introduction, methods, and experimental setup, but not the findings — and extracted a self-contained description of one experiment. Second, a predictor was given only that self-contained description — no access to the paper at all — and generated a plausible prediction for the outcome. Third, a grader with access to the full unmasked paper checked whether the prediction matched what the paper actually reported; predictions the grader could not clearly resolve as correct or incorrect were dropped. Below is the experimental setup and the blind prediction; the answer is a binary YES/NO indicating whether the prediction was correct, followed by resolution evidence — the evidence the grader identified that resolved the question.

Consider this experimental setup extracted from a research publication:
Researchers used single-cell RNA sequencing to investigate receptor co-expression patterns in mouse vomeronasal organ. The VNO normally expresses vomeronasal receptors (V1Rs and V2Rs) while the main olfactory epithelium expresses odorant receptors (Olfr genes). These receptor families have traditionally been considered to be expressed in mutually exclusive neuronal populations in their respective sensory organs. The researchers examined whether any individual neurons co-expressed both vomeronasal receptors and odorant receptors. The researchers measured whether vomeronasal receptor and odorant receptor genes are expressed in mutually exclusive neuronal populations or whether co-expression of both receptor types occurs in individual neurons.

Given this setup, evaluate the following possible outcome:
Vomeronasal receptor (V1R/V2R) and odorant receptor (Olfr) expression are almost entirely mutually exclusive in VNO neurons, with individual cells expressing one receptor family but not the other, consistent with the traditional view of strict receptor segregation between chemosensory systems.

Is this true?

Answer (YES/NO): NO